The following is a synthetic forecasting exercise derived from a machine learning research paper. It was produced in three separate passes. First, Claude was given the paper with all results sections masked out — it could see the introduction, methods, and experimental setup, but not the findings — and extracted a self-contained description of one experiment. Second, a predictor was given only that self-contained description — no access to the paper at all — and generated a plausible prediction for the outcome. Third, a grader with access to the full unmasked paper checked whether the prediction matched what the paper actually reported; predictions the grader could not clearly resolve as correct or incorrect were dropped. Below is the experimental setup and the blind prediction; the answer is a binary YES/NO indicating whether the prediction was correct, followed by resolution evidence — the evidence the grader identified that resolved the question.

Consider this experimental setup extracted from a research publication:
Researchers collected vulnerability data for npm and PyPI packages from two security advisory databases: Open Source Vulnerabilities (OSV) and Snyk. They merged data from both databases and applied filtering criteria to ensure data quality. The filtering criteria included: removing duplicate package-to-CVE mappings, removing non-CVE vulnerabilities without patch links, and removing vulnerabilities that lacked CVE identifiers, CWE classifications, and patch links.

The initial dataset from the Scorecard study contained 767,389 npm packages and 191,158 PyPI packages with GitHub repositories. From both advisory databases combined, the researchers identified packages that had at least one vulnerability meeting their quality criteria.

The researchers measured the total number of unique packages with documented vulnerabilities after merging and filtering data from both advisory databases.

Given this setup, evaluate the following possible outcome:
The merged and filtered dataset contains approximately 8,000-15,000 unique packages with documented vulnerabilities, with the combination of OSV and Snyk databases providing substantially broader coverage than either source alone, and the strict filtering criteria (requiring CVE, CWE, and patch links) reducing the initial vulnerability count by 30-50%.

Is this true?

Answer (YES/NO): NO